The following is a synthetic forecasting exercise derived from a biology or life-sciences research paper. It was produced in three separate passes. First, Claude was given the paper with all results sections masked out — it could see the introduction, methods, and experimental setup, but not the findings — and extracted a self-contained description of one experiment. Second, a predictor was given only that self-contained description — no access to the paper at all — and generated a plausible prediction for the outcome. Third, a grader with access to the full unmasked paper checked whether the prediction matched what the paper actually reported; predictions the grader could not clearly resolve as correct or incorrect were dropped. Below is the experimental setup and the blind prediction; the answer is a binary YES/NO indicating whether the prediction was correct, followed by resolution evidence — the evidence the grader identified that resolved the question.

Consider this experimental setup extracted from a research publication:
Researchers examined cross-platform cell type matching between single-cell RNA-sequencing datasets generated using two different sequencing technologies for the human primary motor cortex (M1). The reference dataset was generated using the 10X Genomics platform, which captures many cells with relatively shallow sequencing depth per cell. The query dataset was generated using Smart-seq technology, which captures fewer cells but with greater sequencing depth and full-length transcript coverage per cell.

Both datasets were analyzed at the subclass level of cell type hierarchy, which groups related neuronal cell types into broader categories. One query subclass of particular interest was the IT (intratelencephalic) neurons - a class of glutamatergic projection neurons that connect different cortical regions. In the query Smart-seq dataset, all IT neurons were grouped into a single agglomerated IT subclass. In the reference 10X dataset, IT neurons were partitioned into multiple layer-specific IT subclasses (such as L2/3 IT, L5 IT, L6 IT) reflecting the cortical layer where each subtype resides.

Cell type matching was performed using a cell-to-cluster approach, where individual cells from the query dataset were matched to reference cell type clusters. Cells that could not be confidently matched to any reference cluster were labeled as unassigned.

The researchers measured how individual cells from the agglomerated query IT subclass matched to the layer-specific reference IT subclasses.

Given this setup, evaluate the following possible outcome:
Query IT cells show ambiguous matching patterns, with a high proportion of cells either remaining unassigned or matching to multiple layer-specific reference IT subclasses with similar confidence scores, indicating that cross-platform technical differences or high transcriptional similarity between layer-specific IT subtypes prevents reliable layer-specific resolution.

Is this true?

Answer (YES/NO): NO